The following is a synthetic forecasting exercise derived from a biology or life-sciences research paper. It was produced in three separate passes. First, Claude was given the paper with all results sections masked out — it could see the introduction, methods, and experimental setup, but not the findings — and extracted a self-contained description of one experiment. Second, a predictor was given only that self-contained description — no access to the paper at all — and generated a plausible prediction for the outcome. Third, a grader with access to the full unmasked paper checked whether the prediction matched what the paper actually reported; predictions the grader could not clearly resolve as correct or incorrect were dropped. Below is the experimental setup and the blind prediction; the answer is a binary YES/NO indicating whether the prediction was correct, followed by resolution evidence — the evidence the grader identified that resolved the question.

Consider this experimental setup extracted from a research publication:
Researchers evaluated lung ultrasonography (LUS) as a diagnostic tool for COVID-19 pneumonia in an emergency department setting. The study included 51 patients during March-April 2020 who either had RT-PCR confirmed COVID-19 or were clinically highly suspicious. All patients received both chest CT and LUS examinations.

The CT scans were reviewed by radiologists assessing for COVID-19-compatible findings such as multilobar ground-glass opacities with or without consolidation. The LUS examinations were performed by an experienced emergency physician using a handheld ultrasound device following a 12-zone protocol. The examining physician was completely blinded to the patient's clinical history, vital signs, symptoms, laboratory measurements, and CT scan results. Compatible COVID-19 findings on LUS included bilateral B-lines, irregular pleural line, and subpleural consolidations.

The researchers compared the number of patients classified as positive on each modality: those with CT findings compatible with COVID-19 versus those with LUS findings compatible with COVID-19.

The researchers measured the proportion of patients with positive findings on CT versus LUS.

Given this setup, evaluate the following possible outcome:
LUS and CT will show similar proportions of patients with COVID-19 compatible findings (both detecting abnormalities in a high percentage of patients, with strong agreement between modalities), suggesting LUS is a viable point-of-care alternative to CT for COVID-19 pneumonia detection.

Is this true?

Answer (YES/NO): YES